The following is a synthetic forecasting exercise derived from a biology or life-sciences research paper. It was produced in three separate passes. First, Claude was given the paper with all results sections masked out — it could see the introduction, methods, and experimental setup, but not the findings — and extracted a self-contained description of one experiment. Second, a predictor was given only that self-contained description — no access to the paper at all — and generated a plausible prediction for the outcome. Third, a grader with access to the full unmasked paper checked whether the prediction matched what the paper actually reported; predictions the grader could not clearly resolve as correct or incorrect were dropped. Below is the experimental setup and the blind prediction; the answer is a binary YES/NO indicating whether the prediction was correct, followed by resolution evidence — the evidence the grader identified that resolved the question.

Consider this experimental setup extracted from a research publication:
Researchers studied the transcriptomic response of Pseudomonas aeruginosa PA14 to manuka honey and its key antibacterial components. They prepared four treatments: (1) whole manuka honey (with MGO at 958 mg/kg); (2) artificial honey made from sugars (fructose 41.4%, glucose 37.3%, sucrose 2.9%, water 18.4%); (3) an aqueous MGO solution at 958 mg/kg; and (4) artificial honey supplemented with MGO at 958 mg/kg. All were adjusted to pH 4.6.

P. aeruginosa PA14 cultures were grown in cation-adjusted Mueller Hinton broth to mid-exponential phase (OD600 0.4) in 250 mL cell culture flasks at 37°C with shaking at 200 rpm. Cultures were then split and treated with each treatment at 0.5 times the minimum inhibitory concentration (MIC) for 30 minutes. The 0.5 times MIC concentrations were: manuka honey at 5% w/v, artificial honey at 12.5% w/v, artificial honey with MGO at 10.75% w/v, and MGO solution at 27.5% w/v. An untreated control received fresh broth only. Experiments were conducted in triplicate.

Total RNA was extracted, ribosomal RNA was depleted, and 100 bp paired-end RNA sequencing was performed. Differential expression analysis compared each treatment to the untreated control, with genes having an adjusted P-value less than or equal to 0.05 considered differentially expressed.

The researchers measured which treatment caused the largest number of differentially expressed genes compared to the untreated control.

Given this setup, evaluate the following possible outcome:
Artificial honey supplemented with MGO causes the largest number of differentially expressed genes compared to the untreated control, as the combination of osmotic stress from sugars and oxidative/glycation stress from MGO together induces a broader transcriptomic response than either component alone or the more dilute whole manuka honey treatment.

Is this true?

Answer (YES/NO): NO